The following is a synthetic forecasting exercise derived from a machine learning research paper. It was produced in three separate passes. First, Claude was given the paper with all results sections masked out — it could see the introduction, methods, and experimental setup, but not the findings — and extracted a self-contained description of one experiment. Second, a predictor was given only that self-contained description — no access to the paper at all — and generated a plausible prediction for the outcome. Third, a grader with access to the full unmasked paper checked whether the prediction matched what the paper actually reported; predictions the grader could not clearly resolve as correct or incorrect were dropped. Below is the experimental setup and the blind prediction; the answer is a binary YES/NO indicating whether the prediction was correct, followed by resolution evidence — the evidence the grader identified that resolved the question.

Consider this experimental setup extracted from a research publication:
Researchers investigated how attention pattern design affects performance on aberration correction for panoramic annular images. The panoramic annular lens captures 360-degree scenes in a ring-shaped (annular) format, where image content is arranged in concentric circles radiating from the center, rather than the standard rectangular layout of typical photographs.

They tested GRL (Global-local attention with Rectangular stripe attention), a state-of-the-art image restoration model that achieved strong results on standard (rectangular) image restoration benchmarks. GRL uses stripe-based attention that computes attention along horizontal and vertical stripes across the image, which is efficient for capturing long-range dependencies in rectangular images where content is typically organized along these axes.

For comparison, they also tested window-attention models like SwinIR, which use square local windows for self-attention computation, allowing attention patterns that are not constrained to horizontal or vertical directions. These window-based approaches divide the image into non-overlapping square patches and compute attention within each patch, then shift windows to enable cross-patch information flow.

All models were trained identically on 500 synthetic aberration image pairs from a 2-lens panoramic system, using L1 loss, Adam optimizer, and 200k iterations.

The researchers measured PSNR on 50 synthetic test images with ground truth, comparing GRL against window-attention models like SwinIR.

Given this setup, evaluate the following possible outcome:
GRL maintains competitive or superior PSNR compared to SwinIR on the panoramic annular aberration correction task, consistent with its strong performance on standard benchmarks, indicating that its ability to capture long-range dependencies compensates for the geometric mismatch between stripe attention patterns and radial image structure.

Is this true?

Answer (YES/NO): NO